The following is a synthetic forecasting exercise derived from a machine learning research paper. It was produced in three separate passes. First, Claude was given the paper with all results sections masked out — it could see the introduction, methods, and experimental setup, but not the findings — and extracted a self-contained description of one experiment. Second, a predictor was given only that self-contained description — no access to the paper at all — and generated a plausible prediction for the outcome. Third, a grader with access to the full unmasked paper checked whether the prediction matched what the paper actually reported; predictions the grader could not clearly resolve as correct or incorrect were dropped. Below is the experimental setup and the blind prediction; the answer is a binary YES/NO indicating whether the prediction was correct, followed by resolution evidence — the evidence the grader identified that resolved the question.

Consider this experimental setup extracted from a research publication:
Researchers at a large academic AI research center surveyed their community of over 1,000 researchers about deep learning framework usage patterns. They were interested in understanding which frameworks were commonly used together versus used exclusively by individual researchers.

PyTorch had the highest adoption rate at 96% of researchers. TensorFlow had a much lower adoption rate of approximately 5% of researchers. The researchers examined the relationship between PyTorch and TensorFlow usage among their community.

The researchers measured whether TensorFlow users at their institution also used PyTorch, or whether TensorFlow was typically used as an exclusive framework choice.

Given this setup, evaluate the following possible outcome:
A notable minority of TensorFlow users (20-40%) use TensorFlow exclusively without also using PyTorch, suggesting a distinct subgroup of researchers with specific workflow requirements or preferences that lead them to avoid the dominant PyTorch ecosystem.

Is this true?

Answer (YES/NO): NO